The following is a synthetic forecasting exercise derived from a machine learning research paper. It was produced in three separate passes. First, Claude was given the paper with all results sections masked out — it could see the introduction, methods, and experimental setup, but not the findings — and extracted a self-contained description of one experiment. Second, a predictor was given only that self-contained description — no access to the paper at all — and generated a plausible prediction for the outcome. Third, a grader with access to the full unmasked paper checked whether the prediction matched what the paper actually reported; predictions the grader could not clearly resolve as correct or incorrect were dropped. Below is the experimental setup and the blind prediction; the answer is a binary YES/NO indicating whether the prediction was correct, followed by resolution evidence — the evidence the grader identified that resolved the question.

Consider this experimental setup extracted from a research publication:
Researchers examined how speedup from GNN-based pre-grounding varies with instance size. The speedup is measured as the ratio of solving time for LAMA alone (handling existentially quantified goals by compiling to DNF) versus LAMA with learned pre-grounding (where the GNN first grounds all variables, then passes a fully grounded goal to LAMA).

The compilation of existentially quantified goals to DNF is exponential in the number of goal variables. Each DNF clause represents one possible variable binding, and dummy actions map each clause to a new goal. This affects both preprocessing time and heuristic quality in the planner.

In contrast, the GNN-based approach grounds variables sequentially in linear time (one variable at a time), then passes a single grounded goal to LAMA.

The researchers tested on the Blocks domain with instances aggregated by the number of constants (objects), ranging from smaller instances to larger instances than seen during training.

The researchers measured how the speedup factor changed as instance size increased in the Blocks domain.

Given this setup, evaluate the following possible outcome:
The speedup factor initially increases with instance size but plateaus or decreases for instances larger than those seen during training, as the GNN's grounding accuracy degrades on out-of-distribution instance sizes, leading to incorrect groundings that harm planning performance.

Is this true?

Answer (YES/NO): NO